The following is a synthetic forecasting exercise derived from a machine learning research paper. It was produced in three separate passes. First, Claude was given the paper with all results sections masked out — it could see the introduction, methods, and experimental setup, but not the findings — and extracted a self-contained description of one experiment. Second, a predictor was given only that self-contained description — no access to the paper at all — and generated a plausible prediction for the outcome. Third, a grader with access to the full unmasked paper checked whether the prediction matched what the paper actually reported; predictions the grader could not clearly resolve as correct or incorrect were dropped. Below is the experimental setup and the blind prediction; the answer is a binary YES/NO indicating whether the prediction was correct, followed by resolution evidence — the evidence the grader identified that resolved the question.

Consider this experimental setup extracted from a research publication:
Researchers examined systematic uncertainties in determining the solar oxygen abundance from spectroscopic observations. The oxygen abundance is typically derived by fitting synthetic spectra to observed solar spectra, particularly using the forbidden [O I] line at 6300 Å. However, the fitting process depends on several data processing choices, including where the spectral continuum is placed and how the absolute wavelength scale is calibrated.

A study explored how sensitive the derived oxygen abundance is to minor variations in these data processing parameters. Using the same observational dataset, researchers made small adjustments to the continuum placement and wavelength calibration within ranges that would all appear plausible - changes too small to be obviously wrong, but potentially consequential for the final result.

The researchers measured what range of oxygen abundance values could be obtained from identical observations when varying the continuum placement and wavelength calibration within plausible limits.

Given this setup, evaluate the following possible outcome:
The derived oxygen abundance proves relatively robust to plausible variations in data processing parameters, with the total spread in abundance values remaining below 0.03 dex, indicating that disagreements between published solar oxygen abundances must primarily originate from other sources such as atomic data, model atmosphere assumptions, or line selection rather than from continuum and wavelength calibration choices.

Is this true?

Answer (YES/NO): NO